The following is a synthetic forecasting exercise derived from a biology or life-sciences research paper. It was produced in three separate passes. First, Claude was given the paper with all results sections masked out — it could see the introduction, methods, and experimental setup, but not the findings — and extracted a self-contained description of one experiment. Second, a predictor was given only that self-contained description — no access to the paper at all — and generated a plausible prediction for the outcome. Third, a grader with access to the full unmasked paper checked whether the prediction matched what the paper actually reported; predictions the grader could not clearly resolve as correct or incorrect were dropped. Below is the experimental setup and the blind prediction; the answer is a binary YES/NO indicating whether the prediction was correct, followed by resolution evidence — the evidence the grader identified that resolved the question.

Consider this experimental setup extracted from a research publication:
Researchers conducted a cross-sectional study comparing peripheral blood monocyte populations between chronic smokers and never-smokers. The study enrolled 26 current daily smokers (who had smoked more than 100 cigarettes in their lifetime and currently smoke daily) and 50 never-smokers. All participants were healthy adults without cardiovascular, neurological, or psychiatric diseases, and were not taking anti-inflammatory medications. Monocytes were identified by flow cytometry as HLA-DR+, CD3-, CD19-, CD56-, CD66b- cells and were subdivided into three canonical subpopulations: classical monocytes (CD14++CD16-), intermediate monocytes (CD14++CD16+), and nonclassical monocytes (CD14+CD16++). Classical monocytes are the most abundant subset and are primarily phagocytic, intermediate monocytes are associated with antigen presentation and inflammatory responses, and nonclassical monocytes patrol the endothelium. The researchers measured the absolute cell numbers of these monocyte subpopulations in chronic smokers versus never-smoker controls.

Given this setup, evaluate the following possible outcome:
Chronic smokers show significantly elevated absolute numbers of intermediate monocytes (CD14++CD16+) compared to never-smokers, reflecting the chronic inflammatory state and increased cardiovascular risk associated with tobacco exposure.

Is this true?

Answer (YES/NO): NO